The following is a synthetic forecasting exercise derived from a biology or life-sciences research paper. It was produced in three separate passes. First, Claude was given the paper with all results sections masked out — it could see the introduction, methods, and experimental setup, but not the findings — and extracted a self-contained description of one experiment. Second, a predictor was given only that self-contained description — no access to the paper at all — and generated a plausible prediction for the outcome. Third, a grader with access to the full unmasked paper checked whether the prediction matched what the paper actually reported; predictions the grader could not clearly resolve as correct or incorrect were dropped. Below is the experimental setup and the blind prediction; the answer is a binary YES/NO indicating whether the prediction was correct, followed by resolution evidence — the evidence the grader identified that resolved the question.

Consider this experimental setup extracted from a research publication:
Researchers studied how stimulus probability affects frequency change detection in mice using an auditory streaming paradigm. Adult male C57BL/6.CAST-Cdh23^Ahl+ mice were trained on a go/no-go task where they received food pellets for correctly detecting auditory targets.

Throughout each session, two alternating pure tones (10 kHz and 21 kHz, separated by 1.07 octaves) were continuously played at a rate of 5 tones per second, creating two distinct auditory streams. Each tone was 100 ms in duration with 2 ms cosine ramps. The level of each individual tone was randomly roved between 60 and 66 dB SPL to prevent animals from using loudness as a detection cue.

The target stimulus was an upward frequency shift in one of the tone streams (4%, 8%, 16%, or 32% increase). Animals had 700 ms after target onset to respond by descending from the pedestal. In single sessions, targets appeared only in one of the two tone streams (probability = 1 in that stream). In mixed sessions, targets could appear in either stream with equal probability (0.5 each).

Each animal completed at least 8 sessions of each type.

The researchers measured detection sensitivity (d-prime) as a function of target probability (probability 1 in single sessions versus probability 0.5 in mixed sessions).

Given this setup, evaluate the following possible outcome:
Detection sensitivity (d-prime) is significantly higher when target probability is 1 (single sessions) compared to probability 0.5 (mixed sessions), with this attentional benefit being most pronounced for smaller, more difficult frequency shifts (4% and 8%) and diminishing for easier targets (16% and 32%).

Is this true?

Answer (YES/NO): NO